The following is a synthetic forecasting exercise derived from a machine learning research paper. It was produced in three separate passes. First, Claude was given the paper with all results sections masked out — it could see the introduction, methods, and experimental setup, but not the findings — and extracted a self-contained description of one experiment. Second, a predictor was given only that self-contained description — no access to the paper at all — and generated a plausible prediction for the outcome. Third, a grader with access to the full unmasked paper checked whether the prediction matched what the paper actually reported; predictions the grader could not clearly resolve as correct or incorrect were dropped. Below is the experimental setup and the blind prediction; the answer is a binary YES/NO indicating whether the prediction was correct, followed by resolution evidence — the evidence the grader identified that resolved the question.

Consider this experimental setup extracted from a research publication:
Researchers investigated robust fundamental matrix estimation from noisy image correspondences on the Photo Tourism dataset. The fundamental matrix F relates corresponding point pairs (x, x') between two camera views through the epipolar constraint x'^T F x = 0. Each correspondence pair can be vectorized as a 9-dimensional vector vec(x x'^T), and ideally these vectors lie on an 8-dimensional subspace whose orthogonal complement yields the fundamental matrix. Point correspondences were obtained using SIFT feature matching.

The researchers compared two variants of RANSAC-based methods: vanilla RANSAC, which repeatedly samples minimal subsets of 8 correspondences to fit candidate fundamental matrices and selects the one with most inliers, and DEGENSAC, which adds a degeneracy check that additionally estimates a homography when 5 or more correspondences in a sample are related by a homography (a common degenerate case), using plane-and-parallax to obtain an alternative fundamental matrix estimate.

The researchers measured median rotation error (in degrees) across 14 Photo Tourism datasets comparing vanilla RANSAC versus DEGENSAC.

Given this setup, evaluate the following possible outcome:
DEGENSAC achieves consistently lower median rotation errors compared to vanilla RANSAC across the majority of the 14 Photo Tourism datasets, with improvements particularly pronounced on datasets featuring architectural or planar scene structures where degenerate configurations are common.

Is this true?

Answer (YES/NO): NO